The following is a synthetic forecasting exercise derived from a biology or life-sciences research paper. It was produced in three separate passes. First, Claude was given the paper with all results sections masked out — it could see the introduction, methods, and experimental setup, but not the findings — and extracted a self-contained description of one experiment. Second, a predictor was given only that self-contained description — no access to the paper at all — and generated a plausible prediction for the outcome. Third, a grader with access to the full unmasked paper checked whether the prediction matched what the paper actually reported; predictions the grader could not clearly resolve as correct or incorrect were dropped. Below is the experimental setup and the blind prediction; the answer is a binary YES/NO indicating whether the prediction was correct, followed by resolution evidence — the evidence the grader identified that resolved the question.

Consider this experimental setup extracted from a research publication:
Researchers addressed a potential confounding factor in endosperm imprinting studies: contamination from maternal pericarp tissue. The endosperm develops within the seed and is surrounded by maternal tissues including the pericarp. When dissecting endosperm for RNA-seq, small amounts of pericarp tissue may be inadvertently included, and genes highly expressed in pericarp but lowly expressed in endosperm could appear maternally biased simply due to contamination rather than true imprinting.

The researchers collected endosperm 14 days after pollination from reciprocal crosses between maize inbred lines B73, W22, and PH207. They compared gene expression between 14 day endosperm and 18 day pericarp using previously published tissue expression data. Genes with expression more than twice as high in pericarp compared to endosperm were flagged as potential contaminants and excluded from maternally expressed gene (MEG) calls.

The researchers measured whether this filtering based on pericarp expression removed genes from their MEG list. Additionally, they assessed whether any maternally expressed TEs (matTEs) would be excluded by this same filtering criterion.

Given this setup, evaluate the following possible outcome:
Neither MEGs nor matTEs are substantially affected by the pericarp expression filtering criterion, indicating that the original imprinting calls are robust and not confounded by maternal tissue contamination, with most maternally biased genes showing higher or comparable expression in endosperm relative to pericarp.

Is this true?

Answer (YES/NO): NO